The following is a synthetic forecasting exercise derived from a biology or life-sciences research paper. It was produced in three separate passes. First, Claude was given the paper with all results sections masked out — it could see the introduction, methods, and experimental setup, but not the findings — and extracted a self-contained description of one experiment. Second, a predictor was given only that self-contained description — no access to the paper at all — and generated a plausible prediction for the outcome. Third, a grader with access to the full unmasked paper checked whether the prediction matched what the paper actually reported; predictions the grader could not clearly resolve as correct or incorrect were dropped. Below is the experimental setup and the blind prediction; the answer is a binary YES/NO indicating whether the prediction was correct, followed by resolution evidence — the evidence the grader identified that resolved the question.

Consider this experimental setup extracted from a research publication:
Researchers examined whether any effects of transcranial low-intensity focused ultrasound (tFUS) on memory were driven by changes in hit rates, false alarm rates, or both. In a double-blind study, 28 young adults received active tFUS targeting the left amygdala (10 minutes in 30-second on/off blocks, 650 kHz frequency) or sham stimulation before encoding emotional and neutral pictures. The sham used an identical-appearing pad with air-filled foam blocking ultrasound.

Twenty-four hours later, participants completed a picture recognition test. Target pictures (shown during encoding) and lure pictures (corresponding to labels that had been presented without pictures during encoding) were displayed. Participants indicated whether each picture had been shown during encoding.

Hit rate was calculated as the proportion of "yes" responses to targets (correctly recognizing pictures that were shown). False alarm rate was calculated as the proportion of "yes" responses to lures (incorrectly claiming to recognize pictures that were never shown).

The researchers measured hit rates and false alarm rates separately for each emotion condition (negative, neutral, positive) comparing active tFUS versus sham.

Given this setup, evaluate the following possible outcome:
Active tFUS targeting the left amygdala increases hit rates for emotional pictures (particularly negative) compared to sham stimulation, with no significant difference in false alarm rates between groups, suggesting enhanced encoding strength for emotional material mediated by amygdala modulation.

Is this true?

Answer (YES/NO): NO